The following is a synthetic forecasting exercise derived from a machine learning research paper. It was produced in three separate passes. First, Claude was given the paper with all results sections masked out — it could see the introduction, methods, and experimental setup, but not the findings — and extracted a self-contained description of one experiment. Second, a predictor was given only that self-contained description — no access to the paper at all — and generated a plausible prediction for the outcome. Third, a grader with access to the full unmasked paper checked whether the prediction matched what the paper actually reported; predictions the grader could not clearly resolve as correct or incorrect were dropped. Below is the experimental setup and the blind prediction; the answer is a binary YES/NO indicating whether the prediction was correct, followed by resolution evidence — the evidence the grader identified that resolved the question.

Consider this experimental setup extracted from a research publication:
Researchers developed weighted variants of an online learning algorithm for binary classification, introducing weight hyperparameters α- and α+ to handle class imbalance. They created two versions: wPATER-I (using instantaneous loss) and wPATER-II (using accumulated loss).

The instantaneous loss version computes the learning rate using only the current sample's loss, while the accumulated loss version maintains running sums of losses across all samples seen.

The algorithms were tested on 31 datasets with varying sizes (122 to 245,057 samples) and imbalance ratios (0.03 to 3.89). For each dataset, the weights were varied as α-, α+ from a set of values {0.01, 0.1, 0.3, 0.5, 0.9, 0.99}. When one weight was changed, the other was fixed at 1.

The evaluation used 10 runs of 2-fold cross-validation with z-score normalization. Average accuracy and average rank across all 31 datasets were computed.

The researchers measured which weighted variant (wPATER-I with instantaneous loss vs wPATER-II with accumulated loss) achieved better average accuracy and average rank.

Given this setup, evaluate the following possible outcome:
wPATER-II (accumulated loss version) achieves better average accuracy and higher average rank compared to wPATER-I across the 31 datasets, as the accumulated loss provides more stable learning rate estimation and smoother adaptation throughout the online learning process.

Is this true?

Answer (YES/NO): NO